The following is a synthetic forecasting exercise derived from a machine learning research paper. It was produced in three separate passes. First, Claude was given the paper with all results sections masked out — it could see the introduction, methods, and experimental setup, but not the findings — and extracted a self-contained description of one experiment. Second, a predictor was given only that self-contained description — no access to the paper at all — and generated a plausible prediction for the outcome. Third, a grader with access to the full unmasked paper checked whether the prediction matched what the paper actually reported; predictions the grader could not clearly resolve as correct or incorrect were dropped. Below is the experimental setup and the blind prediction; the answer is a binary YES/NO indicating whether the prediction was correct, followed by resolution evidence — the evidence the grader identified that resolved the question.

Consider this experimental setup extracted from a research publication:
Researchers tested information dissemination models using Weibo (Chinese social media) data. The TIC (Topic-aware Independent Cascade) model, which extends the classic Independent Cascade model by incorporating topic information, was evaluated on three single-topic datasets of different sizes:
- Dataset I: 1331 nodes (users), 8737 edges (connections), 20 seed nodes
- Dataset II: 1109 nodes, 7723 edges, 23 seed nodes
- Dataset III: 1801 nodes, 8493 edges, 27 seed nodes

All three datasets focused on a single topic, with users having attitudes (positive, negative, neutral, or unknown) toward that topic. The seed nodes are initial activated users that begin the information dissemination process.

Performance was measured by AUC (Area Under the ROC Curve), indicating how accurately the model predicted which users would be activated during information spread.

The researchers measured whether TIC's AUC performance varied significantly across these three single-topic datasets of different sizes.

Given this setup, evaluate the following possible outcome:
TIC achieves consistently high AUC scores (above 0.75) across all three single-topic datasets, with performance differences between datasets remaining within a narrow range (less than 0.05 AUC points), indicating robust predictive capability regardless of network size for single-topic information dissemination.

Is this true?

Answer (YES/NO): YES